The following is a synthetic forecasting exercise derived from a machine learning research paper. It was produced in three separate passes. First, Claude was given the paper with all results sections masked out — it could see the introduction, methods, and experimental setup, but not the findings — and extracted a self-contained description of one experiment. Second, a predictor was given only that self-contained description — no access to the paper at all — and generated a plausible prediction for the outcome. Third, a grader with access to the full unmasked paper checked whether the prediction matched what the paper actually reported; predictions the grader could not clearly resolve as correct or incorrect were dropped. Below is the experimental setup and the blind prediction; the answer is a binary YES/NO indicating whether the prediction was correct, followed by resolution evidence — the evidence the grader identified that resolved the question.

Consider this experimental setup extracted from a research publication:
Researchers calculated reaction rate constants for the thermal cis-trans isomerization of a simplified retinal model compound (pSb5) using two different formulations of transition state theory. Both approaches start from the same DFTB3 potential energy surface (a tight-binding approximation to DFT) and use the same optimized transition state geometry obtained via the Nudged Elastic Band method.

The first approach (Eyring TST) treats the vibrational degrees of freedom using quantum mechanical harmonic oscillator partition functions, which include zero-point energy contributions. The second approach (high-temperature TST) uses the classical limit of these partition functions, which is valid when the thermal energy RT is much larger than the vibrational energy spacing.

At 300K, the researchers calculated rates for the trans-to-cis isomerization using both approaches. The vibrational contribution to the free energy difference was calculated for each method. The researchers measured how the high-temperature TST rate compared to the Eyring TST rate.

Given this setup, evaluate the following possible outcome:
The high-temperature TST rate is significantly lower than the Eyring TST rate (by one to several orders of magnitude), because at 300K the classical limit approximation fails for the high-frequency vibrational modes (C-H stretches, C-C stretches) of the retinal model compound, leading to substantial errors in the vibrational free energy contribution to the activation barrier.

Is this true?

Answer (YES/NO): NO